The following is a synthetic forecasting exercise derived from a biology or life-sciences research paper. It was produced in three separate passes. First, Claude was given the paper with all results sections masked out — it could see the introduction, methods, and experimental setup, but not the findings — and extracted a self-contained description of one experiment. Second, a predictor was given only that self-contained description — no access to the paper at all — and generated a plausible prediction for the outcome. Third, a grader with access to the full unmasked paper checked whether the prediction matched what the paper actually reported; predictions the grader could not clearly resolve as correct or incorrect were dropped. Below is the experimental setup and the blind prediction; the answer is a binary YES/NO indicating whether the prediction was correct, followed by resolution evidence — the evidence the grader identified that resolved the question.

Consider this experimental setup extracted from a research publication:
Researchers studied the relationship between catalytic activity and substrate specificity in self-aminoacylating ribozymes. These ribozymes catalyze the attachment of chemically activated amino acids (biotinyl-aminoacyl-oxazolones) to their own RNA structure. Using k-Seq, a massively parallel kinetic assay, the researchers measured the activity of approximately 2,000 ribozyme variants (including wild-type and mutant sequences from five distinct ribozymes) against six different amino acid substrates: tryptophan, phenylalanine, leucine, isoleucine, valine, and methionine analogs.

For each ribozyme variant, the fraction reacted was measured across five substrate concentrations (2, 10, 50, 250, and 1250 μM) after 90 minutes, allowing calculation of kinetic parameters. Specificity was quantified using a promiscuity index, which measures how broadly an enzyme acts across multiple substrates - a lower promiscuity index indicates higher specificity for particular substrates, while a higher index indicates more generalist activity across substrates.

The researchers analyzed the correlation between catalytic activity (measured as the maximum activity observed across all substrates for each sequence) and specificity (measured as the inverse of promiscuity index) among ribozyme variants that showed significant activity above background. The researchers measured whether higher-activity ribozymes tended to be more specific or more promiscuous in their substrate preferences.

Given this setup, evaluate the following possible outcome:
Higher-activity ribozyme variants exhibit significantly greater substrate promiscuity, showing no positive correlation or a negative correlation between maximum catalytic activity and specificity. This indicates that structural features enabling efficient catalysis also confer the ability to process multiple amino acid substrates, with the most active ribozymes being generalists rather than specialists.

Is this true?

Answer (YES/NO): NO